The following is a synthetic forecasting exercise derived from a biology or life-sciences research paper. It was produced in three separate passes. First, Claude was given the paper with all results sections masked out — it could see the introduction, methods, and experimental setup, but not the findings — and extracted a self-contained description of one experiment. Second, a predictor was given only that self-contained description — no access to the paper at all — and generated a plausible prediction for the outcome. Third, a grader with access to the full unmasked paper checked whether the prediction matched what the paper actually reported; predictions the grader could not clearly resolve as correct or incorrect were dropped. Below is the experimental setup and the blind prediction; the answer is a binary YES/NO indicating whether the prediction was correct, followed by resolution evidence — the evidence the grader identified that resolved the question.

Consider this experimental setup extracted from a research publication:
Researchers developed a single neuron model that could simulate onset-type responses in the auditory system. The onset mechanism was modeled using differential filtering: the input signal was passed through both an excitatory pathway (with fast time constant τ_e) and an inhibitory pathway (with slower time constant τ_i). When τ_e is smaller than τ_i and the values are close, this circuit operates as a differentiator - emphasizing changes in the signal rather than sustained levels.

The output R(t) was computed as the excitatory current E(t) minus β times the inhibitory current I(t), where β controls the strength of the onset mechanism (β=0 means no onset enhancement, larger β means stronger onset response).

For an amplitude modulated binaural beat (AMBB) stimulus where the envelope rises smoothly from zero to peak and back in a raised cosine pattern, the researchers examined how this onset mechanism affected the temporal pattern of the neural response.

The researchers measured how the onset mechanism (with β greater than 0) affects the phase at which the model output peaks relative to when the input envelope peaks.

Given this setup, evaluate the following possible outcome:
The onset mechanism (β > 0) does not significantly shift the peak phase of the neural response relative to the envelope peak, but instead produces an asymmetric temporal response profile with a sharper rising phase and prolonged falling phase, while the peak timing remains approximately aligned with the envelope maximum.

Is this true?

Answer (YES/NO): NO